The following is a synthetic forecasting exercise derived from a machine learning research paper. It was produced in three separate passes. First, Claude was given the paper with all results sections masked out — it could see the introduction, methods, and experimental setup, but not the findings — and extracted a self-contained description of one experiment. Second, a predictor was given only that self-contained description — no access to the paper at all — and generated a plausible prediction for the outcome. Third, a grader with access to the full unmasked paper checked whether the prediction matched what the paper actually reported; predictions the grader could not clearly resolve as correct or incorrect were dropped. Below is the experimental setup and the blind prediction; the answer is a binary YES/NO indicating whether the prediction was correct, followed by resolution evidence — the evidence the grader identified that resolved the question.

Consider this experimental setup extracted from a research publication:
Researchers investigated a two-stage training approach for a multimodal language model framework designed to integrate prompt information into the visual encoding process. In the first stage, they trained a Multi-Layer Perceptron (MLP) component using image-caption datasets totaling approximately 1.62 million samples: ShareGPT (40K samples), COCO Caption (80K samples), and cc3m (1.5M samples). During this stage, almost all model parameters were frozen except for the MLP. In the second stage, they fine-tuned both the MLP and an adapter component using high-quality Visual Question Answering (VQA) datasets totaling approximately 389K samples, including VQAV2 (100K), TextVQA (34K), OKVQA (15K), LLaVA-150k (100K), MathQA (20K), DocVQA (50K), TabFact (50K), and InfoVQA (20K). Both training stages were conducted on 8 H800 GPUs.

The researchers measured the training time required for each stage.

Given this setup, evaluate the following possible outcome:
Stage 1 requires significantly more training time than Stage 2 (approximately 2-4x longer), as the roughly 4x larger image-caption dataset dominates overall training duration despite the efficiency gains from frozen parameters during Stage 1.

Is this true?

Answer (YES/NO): NO